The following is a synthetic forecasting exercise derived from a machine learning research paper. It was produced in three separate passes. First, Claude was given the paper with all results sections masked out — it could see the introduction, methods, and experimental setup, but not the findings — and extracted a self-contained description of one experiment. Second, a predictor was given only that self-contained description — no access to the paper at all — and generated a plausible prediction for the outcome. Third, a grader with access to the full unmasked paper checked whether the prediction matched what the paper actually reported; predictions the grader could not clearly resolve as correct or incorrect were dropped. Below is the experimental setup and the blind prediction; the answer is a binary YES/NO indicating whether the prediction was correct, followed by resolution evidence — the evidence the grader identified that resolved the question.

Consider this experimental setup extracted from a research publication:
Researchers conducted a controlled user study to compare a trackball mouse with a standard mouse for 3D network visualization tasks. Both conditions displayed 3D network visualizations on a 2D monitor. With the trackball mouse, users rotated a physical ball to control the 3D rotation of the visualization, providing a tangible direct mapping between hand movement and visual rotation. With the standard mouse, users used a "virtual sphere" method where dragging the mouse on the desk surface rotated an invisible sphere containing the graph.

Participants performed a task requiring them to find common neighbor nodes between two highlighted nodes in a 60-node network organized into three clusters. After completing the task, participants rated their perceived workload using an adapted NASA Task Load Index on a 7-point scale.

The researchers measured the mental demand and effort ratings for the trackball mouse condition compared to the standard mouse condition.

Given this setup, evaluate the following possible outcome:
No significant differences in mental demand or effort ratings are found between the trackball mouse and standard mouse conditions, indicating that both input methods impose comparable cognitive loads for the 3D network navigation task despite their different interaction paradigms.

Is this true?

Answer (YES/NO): NO